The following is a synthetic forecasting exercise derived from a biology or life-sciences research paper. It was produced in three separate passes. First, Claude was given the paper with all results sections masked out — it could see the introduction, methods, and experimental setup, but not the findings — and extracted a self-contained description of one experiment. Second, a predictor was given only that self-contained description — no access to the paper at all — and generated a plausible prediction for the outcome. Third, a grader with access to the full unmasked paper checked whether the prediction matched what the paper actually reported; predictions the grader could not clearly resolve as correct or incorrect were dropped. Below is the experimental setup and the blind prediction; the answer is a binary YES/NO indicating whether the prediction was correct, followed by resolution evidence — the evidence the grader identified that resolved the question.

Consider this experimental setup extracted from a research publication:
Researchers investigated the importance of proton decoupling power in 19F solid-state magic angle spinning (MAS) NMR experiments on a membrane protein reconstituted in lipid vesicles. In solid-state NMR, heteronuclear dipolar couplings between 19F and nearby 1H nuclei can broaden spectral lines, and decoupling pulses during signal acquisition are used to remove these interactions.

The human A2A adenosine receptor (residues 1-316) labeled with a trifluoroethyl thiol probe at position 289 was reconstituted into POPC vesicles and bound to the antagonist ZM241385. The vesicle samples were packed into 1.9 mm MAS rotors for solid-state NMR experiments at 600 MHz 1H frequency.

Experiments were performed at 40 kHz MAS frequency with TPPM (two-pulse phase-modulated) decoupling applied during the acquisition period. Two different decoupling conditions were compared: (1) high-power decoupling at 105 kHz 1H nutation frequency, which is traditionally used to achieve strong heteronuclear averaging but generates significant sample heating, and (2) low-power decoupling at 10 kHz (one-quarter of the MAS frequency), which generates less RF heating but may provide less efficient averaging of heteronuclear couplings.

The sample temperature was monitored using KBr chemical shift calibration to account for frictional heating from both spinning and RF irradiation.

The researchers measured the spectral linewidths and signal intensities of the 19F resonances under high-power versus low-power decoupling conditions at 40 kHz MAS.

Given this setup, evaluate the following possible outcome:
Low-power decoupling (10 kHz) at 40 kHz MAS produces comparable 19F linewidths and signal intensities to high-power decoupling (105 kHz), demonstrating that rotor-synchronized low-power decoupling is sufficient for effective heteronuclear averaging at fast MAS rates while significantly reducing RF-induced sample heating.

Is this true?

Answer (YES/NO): YES